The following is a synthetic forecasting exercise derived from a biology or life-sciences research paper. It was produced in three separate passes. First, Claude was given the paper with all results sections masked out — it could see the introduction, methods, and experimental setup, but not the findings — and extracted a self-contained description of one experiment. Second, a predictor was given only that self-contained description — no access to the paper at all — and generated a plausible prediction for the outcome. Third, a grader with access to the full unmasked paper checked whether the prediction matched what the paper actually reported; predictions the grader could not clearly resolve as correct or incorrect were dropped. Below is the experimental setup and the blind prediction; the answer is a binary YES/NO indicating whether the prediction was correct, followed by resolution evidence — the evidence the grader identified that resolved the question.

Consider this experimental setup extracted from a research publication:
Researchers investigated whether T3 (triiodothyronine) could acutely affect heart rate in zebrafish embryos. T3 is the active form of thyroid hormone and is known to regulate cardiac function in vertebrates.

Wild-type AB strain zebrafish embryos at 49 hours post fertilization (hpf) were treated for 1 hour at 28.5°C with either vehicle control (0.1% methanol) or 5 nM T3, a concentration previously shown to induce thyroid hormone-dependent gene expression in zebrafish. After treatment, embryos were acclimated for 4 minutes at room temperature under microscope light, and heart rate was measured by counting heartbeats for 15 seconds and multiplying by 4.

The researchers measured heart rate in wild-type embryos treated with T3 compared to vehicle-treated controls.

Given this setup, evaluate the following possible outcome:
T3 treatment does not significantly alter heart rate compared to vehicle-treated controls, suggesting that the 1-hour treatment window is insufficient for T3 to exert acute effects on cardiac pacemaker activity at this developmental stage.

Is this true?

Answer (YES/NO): NO